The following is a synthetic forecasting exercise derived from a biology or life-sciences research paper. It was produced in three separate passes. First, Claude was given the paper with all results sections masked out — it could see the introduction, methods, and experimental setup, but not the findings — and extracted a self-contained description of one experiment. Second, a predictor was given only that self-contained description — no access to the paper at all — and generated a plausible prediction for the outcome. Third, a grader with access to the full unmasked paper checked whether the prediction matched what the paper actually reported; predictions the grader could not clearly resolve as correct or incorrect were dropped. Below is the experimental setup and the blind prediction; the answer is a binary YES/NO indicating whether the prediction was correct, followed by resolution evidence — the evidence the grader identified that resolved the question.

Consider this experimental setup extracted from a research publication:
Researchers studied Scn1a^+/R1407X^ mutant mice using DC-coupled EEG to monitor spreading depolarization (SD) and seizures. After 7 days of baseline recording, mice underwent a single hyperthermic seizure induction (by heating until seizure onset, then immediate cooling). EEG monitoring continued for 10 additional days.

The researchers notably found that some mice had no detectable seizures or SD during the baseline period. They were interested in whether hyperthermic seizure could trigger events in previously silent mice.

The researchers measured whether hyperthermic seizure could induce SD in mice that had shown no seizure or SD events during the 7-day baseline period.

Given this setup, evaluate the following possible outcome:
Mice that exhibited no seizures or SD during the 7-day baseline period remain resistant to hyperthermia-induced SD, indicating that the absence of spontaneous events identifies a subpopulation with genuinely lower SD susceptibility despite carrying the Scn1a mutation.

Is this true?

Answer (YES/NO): NO